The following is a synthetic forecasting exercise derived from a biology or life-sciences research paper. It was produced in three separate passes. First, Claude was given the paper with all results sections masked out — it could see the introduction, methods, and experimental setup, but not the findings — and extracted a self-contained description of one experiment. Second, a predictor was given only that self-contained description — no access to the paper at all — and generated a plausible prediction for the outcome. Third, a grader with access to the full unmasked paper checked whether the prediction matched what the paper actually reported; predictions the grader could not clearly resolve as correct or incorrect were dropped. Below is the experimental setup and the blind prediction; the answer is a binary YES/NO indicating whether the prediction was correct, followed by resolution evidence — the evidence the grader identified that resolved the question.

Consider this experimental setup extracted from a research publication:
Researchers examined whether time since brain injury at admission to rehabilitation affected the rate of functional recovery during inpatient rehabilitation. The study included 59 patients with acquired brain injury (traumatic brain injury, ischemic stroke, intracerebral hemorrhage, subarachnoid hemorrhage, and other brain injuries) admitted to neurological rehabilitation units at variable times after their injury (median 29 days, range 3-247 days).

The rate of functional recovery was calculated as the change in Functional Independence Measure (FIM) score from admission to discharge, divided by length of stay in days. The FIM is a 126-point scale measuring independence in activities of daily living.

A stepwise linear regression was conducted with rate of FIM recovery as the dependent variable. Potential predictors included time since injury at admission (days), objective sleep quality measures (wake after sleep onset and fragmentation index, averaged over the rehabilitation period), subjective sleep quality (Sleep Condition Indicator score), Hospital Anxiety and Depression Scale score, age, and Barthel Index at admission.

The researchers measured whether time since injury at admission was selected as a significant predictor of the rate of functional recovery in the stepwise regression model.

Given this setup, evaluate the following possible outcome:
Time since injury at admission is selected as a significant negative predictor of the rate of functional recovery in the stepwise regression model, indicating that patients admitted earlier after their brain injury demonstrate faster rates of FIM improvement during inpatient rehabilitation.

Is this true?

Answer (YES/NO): NO